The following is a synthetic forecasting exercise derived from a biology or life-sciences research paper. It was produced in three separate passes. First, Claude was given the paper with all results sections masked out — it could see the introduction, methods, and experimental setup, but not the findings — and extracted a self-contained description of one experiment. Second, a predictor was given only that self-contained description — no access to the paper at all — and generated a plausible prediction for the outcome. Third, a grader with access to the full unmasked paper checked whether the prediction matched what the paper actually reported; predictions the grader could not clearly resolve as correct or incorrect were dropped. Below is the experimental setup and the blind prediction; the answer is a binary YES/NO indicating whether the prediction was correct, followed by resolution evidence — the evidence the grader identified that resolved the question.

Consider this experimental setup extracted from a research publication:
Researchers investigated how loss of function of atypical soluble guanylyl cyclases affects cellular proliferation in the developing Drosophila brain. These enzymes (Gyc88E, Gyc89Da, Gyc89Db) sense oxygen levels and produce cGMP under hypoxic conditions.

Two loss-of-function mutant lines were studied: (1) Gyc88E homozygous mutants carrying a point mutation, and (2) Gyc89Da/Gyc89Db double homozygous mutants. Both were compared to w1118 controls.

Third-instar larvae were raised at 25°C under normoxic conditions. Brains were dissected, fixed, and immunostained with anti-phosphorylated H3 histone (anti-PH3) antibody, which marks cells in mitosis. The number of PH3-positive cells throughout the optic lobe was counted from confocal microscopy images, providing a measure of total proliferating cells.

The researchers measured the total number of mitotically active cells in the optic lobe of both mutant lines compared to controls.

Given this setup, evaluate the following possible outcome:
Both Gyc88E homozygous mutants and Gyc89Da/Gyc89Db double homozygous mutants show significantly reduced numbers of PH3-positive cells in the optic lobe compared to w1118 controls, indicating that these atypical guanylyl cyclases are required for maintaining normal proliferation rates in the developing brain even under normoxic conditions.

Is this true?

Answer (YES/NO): NO